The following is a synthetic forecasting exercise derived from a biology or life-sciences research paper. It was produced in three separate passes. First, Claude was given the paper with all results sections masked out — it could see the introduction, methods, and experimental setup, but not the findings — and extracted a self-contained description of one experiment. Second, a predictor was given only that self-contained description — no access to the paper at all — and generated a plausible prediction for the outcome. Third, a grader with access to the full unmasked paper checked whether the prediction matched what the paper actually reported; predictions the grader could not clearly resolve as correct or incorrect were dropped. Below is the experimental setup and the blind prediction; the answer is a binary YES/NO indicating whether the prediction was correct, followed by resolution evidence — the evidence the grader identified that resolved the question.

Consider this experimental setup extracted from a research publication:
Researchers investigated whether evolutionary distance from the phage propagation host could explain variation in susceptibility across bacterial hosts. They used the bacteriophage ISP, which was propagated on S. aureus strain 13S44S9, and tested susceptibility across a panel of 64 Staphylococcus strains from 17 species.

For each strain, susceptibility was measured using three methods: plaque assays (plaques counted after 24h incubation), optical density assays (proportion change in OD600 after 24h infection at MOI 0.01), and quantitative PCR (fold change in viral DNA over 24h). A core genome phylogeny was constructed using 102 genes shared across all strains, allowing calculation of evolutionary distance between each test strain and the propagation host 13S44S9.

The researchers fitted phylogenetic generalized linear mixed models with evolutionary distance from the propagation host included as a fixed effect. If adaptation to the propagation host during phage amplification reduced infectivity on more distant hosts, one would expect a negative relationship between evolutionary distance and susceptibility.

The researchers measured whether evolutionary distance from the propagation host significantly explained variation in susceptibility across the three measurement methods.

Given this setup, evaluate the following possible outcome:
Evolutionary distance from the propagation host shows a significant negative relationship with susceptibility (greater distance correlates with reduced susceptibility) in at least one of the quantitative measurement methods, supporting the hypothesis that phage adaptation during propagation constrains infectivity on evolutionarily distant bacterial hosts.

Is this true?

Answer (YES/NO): NO